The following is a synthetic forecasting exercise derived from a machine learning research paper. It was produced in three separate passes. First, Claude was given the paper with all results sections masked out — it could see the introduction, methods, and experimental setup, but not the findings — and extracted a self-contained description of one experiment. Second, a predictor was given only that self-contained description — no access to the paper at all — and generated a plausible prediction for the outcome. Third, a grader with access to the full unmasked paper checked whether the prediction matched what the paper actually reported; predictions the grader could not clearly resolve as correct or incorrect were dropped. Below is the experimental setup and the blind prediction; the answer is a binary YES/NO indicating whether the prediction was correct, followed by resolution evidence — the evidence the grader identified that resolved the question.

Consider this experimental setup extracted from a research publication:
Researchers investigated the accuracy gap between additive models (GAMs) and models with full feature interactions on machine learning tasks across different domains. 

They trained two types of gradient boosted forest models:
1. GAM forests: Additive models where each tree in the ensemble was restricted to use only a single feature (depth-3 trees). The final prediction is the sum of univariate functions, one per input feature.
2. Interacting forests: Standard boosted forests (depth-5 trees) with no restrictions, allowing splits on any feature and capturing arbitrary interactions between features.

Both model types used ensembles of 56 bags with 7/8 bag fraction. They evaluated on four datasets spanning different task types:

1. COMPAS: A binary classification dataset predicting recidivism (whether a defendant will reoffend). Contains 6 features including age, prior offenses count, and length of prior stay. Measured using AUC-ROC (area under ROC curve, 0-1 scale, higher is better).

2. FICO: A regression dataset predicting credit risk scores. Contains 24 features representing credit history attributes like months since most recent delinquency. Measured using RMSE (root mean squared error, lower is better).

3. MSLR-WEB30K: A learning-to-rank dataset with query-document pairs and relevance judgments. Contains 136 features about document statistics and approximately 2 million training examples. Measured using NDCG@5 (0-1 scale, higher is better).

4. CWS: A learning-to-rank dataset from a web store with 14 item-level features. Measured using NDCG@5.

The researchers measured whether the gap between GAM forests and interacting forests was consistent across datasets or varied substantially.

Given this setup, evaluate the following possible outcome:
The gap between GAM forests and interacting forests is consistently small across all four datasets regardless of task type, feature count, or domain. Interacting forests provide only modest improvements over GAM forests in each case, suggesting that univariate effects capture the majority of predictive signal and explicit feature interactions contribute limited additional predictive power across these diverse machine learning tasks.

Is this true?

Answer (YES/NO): NO